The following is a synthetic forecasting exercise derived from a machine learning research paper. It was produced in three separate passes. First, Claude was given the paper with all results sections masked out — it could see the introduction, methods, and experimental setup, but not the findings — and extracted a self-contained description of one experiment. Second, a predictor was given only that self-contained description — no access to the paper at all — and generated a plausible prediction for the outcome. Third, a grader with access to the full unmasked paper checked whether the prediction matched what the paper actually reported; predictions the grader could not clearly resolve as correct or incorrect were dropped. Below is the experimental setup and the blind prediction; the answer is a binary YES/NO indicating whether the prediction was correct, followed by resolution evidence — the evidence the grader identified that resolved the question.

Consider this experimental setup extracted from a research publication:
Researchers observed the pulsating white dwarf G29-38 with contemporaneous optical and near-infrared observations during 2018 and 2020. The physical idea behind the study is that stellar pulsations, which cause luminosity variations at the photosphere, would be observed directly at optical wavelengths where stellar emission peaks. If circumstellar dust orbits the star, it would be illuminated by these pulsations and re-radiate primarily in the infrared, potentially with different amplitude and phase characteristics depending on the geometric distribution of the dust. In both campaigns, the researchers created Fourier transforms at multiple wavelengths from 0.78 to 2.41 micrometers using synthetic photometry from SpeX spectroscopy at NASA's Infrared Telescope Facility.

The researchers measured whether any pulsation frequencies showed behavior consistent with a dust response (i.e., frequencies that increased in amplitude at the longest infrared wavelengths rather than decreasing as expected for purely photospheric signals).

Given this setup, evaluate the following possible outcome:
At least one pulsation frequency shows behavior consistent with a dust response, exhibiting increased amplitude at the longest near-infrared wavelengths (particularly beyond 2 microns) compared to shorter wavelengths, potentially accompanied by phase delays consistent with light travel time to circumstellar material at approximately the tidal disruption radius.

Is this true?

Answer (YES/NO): YES